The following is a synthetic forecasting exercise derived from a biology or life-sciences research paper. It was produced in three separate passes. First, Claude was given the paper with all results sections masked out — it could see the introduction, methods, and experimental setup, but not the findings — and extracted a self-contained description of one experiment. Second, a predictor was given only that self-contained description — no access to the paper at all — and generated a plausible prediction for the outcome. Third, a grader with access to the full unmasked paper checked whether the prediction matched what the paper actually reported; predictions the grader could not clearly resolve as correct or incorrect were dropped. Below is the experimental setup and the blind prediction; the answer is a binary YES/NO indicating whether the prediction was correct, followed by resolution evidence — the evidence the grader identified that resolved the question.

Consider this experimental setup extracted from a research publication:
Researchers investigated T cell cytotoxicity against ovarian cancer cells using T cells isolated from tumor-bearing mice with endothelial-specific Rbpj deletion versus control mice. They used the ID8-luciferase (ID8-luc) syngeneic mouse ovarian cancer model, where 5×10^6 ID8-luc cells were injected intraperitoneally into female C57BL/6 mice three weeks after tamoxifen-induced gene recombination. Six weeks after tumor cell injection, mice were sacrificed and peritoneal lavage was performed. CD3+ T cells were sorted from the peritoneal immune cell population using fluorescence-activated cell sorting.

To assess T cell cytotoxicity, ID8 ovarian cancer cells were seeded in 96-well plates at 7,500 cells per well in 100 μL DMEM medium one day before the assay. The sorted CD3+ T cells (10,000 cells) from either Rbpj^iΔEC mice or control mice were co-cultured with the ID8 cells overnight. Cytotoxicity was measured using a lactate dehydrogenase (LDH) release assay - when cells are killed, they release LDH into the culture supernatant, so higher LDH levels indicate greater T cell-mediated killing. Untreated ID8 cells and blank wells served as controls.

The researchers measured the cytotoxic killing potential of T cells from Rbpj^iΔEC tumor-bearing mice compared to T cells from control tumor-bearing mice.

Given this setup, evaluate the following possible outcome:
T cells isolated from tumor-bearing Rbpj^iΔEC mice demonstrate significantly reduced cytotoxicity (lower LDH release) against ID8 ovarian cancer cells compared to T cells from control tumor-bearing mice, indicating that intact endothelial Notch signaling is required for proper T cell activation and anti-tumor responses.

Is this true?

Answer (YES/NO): NO